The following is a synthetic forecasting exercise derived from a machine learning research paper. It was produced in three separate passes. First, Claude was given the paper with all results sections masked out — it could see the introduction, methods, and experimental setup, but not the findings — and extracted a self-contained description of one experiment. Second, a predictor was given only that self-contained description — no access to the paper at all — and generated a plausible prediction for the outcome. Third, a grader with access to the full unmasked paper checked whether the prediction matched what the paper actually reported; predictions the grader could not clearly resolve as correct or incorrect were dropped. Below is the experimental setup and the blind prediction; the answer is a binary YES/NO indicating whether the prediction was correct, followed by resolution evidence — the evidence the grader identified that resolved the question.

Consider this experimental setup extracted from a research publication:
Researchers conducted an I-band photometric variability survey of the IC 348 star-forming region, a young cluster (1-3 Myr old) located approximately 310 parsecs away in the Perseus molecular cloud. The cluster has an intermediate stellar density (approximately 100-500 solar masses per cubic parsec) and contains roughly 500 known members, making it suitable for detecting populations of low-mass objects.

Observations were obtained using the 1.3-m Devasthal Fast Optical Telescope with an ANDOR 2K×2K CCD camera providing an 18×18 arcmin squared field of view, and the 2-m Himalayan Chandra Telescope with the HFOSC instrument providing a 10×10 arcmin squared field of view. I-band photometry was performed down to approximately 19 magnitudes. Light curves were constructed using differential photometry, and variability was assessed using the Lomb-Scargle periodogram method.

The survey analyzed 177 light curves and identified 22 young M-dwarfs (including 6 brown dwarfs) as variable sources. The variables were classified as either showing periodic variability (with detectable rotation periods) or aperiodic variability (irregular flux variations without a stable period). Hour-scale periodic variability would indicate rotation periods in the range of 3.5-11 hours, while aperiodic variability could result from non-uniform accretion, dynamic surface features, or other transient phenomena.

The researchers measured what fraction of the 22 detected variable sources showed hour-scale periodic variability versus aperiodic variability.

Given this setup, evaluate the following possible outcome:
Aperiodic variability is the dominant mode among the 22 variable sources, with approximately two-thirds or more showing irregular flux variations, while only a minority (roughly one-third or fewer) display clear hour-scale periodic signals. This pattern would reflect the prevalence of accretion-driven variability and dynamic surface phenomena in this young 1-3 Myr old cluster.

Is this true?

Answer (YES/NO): NO